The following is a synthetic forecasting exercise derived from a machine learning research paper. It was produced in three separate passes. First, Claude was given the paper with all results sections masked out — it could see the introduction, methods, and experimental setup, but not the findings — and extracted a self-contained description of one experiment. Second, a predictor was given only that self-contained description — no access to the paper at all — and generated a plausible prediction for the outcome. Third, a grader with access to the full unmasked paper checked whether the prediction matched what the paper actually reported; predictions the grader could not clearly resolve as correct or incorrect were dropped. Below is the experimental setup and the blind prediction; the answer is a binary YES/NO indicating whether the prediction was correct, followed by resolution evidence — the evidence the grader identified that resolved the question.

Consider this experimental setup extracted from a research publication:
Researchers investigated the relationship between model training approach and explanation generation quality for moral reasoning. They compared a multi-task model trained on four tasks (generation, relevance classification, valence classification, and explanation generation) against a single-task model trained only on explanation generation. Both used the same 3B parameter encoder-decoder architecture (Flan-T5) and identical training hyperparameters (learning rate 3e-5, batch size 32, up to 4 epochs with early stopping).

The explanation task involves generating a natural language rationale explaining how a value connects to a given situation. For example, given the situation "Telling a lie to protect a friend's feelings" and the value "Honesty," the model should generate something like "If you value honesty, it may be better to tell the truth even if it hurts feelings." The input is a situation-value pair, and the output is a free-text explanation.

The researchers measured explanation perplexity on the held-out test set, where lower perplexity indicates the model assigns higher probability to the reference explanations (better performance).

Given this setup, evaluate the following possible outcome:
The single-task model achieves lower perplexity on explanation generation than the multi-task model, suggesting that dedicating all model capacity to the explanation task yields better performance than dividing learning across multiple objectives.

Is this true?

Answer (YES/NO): NO